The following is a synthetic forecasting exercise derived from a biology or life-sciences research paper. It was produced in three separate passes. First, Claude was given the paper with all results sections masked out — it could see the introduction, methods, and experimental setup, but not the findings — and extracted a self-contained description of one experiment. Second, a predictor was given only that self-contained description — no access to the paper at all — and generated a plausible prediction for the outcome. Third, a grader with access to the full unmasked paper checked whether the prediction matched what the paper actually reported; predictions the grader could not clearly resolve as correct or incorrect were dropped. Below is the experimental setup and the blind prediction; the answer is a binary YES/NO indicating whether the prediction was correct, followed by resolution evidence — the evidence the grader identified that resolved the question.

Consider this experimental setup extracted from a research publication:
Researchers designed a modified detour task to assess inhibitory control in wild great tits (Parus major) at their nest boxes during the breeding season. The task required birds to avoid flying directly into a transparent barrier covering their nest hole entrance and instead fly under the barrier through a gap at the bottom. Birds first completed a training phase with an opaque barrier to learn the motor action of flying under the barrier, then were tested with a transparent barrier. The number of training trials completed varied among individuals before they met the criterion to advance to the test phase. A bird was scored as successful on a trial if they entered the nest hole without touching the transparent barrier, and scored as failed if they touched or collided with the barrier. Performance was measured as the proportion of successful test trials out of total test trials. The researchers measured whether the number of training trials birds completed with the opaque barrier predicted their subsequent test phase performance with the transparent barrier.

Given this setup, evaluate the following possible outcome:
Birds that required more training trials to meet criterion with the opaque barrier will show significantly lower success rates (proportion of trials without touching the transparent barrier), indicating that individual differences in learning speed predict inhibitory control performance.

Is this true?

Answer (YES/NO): NO